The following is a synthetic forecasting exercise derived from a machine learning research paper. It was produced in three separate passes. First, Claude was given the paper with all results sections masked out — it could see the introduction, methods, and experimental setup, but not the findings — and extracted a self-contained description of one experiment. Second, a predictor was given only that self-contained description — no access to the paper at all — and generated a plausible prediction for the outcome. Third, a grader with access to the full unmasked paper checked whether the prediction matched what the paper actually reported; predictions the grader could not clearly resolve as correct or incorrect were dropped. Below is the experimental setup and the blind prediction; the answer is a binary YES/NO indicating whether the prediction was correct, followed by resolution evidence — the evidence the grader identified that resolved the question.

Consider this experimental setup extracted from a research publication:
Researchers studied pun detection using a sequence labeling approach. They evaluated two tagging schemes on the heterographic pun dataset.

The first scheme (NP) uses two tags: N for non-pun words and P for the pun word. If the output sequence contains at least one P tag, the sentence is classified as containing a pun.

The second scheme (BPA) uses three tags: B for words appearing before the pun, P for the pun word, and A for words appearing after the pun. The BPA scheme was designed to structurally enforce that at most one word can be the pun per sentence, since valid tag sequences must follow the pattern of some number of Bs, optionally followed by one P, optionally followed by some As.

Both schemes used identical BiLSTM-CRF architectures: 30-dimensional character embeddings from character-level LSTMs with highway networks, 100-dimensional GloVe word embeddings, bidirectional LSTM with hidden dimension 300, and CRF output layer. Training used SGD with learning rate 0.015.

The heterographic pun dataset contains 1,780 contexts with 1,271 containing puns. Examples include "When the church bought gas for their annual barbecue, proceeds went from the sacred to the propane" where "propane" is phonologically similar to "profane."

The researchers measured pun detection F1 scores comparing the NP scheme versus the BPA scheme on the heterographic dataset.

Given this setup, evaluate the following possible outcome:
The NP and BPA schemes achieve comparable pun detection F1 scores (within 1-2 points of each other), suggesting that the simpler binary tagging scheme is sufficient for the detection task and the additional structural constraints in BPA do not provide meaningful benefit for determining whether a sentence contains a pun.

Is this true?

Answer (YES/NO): NO